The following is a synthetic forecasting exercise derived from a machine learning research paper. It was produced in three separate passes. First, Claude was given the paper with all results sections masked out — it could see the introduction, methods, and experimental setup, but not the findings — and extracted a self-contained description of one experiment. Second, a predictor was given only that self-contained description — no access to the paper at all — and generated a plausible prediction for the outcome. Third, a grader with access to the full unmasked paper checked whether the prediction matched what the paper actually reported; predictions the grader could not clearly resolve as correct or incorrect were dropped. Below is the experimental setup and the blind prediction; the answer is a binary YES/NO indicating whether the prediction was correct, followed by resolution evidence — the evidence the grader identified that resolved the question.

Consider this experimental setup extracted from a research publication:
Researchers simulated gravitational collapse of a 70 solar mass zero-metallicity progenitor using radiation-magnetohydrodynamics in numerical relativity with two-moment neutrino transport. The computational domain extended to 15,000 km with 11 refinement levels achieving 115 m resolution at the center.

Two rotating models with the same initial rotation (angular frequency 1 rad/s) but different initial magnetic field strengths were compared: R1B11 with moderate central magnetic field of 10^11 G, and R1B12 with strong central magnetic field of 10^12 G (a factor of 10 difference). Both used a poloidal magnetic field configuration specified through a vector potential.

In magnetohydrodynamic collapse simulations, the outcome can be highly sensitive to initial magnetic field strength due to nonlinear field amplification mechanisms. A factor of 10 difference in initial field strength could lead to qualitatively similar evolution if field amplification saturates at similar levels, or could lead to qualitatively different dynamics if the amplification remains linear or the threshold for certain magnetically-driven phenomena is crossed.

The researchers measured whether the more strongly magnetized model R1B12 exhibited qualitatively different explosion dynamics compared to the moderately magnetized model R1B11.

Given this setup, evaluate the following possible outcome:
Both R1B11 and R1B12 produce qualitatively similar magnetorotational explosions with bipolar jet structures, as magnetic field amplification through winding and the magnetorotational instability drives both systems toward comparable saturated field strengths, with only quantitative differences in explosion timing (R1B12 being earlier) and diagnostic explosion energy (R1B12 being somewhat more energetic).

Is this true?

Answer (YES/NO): NO